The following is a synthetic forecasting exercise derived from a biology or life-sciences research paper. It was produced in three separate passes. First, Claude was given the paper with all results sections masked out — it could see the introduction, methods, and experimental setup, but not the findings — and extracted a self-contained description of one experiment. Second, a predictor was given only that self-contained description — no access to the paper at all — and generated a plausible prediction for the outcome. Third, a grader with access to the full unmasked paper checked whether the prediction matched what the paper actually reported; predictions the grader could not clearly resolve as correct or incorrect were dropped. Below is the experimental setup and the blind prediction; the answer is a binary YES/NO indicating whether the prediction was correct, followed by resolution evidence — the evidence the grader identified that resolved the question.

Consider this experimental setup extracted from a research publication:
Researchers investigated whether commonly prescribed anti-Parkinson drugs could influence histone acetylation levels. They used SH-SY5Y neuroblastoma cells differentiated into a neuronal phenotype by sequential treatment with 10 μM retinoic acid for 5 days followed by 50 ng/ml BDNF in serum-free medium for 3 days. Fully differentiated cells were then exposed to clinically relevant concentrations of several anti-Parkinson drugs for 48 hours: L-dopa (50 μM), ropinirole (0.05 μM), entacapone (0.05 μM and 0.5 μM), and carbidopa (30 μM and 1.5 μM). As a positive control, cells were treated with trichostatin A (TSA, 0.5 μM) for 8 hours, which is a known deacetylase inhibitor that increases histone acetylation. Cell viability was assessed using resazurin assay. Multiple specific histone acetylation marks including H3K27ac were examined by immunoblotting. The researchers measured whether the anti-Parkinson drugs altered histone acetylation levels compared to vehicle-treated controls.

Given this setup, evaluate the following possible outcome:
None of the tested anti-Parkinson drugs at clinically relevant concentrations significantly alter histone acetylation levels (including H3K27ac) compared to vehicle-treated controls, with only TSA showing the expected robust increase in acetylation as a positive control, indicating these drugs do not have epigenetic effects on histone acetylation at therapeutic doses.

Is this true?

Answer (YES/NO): YES